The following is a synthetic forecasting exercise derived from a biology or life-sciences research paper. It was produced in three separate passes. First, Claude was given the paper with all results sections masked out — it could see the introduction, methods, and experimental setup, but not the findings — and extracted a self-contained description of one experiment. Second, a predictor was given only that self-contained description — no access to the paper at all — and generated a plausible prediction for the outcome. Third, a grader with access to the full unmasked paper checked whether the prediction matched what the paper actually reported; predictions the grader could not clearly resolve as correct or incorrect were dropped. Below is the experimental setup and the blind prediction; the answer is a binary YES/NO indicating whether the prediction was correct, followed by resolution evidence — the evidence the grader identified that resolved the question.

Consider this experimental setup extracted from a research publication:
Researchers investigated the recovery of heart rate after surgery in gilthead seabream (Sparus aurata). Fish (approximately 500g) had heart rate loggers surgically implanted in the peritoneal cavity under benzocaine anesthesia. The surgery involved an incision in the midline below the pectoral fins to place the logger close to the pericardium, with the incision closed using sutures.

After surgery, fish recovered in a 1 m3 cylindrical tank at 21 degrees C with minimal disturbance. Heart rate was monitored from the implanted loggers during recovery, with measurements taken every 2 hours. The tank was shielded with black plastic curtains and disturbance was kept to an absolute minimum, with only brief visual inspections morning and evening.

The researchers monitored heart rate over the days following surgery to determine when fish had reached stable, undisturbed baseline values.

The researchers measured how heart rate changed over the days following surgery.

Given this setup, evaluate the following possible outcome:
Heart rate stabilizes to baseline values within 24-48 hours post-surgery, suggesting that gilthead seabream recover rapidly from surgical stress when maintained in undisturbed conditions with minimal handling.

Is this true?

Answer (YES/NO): NO